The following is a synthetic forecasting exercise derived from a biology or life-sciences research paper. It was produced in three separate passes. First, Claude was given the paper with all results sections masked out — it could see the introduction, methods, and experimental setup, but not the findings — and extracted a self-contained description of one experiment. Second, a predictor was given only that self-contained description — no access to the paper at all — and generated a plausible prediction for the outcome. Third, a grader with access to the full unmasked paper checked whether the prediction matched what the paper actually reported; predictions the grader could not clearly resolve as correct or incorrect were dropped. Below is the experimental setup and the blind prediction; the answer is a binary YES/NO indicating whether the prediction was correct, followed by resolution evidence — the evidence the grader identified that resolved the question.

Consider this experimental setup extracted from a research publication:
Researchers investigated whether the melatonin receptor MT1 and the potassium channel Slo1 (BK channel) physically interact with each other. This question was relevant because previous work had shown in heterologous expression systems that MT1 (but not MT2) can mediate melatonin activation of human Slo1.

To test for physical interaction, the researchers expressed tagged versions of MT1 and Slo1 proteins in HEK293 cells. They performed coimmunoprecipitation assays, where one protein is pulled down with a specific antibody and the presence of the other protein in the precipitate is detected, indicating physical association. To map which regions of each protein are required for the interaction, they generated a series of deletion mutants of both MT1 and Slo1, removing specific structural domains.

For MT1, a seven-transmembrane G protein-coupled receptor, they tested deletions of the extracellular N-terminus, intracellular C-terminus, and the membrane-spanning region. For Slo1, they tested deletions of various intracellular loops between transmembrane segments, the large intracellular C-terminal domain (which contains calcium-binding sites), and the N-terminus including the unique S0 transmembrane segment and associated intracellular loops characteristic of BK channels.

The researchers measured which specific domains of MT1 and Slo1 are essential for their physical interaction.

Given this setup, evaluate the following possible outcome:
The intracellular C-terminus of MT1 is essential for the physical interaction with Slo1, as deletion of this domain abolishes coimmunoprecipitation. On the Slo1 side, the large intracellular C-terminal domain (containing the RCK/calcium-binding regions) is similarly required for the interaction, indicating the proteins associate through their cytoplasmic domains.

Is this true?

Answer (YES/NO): NO